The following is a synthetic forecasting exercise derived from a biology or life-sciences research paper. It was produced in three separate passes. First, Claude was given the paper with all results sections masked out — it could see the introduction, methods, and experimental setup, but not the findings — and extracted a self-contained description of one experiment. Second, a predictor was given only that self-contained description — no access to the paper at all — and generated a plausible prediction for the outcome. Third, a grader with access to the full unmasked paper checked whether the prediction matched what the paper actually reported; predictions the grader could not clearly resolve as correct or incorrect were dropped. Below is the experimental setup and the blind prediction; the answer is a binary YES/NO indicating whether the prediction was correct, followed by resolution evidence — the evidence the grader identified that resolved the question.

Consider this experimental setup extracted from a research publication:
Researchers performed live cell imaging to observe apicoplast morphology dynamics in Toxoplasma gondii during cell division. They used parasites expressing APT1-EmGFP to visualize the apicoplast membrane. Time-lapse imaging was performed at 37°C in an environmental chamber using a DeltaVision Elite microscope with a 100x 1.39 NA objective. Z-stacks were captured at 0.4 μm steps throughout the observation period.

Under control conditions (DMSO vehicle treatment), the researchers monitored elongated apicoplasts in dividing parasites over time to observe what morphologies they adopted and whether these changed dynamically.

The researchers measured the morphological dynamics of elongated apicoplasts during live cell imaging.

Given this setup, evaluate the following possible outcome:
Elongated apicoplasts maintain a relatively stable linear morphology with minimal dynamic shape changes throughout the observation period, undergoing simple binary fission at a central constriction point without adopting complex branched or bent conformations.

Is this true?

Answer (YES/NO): NO